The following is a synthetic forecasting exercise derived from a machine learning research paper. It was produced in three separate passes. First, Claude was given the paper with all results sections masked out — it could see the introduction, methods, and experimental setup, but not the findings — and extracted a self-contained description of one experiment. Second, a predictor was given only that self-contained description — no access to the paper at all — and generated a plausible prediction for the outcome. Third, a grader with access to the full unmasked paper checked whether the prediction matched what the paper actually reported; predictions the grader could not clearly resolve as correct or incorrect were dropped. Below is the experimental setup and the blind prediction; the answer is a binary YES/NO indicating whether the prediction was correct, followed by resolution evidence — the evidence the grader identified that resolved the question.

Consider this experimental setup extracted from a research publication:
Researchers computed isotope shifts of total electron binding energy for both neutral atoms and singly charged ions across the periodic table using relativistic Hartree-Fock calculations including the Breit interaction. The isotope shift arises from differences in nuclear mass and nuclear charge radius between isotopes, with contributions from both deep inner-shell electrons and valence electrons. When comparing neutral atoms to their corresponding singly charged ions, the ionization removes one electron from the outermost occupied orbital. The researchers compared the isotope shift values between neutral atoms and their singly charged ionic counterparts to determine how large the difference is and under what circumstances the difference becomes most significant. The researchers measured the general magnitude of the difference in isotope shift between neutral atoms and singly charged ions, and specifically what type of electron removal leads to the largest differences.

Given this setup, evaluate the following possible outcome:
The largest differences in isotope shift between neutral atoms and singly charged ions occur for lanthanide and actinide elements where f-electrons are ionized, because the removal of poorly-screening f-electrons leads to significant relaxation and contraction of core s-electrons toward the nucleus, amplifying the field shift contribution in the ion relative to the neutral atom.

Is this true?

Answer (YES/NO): NO